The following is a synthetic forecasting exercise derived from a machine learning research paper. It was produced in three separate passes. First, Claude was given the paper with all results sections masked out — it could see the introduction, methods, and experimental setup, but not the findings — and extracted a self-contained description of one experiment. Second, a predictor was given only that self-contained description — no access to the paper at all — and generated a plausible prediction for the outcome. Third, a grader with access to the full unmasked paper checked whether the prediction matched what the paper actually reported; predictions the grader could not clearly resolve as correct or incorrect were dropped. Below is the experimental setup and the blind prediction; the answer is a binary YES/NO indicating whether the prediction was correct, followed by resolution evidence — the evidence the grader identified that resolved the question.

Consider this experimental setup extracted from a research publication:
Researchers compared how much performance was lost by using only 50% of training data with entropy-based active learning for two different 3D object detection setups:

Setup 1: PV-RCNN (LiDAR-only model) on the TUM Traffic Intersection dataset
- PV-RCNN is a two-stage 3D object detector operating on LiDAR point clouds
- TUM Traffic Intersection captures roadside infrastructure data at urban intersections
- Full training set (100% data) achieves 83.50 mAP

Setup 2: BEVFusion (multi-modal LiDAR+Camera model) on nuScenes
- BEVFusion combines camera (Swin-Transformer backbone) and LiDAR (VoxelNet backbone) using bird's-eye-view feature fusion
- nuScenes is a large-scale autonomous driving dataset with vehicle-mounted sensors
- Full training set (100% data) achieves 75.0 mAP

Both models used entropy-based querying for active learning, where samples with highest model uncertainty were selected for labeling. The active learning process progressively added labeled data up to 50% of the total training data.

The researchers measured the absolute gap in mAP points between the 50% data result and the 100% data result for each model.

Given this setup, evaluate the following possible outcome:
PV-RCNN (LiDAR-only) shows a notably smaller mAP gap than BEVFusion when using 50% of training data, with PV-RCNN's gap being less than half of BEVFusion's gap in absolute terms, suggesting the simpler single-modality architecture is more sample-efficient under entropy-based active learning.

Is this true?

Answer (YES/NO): NO